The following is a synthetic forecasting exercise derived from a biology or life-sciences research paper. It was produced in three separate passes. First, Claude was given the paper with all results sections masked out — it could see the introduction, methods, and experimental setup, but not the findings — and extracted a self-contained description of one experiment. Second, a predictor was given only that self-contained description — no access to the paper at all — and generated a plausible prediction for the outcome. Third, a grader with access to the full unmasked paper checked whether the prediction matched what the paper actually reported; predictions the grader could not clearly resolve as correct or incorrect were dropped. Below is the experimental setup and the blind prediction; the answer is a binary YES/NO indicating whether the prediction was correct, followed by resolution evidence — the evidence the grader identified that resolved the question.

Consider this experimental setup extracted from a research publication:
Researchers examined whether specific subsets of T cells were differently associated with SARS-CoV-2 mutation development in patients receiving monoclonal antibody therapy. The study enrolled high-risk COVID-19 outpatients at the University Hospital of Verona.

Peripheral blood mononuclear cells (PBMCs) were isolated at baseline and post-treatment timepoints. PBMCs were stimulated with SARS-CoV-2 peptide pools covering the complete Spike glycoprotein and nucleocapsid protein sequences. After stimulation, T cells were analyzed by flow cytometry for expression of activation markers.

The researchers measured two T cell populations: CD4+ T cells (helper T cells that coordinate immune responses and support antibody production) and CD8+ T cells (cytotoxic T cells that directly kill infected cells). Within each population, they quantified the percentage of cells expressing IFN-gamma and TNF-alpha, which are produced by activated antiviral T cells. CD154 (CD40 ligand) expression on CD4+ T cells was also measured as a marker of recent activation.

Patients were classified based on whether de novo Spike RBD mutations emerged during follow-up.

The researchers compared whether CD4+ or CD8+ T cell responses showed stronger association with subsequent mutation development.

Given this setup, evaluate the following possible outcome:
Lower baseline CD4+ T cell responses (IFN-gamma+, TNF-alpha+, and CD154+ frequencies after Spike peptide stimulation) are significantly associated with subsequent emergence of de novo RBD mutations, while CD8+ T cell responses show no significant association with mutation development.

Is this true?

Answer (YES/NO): NO